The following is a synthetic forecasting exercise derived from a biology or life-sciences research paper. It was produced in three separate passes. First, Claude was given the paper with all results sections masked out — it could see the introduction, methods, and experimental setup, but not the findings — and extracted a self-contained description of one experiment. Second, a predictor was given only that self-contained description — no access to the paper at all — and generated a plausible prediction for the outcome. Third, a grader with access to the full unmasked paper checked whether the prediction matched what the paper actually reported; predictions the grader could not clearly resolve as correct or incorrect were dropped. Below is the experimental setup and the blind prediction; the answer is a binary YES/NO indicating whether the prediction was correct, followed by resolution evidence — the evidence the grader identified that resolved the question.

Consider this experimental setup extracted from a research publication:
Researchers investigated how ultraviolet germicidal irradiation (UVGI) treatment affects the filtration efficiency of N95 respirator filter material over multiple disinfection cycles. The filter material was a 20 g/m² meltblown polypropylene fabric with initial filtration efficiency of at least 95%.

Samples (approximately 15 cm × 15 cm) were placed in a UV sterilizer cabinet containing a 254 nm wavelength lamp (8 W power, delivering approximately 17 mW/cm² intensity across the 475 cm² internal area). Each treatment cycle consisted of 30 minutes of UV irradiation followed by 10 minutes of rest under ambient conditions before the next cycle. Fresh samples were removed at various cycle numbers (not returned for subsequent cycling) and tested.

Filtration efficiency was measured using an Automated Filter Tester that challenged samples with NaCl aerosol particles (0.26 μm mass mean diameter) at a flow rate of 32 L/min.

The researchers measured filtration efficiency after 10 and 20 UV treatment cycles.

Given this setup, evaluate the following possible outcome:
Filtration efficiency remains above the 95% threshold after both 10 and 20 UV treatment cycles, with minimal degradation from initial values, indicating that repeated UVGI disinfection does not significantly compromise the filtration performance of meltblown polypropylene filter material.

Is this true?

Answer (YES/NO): YES